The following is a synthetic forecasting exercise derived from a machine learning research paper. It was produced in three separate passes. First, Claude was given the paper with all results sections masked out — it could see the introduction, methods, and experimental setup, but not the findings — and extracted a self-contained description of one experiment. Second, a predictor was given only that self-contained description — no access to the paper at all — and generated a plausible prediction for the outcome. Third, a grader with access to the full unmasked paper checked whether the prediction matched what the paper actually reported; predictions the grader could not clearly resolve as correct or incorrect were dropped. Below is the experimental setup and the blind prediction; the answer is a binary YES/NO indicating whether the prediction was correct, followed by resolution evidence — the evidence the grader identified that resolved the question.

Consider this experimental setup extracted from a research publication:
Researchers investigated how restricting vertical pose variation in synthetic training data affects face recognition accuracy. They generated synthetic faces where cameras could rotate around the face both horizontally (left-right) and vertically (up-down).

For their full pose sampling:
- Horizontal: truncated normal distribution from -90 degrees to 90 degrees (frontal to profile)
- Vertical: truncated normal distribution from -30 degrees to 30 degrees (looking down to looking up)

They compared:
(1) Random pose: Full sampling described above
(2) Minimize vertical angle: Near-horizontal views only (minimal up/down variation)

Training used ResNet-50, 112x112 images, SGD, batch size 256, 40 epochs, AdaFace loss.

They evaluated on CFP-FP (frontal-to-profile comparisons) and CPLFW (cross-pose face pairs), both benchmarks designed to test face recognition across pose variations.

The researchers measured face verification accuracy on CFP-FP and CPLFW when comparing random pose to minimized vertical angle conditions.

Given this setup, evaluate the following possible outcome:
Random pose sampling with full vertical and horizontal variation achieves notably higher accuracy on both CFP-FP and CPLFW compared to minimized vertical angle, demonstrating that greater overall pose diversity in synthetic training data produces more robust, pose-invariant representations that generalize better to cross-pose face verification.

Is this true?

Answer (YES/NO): NO